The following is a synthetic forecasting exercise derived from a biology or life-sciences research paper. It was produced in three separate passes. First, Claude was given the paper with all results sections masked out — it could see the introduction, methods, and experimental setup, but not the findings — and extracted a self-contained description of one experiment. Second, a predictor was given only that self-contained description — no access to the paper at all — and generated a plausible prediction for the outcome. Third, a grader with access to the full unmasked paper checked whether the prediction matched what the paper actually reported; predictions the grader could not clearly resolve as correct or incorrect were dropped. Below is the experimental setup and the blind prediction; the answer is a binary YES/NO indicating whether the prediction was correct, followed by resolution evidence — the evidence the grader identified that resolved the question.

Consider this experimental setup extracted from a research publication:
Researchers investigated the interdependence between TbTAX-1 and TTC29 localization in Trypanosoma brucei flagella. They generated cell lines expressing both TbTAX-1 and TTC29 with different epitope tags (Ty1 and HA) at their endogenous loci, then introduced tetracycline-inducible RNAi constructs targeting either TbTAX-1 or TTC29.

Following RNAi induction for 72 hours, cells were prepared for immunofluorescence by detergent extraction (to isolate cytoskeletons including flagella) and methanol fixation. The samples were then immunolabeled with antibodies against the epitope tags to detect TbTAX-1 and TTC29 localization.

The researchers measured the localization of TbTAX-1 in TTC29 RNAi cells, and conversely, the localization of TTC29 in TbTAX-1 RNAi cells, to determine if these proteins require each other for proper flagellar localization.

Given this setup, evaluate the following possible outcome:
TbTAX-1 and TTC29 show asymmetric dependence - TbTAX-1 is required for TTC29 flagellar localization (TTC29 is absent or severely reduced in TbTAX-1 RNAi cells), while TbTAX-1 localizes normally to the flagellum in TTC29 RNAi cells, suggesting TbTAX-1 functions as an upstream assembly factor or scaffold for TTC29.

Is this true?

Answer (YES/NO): NO